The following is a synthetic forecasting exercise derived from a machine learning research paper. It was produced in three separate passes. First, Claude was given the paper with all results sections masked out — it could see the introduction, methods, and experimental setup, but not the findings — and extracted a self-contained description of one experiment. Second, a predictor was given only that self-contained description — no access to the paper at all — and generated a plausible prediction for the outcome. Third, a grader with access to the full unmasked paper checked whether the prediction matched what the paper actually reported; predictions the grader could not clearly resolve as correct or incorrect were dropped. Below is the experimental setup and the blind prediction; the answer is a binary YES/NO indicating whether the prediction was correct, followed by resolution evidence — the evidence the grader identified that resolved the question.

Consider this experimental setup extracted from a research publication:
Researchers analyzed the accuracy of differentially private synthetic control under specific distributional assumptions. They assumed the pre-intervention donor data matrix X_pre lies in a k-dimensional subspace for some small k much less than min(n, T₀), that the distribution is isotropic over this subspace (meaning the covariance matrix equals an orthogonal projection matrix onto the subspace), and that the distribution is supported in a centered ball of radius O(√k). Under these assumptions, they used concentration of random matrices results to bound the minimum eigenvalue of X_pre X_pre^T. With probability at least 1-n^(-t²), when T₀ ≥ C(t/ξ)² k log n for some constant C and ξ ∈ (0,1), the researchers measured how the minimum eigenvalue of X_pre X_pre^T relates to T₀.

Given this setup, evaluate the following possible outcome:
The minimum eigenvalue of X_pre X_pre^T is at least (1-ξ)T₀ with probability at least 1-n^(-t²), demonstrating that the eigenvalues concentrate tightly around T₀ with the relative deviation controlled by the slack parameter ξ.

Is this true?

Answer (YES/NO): YES